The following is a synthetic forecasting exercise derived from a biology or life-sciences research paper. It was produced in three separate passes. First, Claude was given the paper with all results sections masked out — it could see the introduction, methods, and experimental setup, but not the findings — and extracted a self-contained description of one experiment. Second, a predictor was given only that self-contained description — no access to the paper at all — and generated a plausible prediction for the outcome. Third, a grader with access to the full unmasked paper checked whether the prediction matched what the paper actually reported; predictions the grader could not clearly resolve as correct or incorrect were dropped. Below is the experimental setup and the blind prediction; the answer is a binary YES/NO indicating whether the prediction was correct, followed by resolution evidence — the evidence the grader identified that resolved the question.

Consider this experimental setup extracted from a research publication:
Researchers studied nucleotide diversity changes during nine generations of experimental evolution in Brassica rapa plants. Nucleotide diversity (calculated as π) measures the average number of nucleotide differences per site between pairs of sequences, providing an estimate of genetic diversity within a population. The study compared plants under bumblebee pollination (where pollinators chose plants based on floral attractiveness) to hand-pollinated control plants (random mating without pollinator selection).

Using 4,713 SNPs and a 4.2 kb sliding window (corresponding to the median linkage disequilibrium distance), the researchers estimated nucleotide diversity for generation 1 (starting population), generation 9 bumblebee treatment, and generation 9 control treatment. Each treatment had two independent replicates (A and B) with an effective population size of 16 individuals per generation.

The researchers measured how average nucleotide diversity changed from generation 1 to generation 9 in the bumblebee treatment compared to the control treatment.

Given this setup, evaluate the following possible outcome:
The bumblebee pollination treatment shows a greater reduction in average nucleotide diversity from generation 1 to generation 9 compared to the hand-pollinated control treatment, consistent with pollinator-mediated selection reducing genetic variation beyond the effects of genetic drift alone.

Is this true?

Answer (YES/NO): NO